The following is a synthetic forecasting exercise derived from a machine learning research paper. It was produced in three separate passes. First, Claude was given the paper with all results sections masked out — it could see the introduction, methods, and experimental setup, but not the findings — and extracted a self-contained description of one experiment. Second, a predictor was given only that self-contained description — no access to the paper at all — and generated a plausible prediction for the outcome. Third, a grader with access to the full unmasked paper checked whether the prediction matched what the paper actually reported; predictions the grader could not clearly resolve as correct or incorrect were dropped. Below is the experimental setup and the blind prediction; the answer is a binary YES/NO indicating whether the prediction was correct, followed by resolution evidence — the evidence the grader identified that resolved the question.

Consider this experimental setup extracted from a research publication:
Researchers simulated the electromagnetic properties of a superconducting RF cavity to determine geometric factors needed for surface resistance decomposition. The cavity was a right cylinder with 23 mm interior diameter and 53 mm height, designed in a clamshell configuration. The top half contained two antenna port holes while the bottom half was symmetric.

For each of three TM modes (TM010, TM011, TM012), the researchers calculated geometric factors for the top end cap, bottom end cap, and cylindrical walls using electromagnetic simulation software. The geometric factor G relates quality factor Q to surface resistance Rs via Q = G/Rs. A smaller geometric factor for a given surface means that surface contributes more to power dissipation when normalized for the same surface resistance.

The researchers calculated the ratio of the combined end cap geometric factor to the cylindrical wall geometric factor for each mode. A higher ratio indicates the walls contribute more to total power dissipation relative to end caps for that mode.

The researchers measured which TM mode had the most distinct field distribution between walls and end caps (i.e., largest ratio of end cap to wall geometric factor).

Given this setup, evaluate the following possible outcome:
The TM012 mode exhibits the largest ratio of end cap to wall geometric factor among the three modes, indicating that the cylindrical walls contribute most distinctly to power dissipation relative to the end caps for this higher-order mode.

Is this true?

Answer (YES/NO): NO